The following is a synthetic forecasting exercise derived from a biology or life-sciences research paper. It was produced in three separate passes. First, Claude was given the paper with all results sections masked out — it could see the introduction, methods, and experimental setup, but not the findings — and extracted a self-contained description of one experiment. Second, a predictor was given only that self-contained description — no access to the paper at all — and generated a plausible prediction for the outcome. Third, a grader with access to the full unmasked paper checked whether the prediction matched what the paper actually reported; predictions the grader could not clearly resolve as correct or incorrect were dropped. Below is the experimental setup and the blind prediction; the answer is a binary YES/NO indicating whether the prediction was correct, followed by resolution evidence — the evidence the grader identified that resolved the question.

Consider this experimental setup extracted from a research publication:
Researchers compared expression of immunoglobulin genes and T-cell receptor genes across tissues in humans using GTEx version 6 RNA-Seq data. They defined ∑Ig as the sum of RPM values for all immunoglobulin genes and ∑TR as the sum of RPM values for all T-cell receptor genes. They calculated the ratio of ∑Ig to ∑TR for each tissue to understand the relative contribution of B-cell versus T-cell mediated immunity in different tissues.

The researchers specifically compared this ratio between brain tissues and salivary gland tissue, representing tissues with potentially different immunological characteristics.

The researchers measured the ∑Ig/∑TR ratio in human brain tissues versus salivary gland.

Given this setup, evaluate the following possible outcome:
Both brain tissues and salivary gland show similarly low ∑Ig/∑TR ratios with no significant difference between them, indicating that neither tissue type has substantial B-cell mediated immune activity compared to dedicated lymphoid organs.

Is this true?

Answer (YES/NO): NO